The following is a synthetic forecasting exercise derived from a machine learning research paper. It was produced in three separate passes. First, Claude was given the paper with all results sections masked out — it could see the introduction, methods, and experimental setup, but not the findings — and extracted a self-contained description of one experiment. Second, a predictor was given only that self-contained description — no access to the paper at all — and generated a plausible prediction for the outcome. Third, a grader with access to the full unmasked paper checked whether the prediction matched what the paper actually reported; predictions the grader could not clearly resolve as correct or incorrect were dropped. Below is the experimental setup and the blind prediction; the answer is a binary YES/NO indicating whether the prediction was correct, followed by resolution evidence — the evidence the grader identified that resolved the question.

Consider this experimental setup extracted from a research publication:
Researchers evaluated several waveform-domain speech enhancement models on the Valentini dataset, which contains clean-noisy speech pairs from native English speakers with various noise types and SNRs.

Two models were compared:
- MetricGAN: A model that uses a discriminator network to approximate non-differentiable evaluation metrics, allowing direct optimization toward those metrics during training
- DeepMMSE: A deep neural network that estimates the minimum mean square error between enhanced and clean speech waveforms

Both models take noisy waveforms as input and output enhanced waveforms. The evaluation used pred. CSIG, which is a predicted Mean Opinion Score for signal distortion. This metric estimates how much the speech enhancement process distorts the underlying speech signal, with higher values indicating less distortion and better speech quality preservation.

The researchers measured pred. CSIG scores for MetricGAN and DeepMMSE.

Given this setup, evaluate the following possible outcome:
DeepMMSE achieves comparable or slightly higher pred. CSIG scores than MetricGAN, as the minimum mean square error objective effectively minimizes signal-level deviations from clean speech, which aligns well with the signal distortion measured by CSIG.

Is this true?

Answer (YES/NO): YES